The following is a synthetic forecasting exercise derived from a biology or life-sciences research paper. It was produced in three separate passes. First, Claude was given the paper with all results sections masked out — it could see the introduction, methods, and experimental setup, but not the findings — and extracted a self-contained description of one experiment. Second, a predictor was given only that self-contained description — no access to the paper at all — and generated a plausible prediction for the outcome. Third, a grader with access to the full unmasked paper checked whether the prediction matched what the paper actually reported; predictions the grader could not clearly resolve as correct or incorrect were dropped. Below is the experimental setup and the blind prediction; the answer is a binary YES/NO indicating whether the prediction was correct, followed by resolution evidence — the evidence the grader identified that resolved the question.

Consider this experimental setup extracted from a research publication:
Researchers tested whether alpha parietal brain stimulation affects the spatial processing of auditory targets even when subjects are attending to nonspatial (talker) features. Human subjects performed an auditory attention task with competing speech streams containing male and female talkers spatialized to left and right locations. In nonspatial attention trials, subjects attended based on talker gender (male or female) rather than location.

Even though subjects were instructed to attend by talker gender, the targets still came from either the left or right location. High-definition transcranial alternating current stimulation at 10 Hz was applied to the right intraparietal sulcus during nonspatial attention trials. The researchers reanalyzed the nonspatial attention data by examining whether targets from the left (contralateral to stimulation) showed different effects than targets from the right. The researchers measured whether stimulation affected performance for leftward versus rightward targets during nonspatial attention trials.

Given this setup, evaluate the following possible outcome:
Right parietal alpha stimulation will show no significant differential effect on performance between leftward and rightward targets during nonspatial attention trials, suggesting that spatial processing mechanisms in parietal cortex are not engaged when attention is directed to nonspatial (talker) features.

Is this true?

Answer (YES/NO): YES